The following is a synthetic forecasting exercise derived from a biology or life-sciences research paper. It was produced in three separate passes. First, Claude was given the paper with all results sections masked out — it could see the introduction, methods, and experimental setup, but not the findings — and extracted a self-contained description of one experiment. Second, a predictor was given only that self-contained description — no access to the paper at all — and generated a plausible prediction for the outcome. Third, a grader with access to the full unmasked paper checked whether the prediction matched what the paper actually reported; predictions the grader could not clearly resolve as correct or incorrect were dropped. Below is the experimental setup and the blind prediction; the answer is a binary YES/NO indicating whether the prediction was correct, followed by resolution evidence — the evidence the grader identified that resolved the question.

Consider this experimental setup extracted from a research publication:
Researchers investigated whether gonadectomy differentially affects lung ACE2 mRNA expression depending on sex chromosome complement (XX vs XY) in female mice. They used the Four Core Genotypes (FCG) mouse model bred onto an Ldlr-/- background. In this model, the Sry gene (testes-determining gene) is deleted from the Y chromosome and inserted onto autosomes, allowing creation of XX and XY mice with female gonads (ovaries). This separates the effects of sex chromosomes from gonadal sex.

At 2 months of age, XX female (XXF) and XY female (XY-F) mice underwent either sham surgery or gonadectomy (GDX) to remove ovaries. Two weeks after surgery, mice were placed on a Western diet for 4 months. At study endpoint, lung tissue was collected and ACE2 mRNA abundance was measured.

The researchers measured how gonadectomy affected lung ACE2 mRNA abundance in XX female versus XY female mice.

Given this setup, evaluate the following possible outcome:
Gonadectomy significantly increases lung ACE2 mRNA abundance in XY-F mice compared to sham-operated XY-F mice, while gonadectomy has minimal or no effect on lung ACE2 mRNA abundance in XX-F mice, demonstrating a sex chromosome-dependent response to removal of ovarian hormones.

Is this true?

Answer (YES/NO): NO